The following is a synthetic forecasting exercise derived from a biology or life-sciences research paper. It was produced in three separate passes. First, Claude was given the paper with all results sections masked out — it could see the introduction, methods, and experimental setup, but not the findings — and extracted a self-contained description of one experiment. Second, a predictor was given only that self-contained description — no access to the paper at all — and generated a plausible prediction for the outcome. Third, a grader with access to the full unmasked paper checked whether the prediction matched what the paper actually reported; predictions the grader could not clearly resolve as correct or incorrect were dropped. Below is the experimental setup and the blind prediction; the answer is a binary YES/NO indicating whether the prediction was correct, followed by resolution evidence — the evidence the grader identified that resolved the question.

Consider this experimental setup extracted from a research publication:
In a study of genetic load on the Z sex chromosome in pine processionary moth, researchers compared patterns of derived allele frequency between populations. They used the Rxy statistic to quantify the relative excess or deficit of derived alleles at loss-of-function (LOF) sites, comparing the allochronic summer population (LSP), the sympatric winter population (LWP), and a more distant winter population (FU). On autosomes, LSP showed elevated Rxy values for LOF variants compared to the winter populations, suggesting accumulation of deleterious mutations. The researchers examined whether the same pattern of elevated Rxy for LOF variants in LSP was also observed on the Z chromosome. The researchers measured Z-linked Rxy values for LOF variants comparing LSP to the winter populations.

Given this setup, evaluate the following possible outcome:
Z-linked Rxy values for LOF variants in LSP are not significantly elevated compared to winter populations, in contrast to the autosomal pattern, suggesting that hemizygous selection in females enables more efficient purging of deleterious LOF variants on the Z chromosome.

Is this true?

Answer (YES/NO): YES